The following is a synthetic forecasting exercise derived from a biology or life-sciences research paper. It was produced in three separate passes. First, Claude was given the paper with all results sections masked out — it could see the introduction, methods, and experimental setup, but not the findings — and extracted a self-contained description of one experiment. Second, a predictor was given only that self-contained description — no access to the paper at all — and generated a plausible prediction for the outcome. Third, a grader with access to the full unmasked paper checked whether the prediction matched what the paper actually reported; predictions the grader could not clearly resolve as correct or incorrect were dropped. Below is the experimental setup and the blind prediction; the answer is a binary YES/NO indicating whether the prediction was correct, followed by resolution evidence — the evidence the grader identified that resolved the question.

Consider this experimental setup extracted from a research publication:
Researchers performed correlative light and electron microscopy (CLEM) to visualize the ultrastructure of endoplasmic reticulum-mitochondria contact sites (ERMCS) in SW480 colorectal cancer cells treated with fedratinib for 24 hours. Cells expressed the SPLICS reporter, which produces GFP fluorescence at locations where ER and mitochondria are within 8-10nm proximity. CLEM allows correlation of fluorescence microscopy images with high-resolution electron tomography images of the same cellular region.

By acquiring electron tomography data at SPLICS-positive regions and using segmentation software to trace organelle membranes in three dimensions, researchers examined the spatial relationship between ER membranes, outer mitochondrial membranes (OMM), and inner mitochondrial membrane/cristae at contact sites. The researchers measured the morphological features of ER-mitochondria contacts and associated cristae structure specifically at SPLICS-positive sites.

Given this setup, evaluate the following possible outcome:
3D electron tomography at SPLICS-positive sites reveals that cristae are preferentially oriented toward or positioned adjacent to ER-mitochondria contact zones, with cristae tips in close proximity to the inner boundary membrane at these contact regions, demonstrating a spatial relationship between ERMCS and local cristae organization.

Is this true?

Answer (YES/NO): NO